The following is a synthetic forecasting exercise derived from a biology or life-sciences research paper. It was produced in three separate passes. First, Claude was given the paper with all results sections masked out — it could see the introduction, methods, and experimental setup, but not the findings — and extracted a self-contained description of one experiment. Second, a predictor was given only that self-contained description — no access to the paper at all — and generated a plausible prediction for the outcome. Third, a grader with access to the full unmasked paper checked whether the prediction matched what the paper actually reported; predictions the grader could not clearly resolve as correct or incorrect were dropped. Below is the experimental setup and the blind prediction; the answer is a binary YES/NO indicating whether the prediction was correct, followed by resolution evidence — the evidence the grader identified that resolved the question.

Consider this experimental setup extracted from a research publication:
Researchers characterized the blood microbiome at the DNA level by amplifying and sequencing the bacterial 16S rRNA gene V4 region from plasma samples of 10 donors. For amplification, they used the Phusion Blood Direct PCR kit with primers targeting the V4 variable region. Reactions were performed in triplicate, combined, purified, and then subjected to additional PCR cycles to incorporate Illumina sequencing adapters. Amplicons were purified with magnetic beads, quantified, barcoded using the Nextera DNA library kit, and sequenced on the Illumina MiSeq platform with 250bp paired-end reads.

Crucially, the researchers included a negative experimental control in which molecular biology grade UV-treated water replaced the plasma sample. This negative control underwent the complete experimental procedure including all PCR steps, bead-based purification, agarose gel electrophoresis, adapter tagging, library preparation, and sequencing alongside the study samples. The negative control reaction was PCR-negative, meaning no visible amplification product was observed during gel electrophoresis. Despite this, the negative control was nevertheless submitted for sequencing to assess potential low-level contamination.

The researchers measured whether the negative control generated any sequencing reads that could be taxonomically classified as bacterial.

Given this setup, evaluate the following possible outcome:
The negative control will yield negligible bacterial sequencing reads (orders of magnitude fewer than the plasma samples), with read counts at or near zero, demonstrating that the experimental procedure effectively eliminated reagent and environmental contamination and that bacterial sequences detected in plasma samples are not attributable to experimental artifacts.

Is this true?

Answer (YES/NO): NO